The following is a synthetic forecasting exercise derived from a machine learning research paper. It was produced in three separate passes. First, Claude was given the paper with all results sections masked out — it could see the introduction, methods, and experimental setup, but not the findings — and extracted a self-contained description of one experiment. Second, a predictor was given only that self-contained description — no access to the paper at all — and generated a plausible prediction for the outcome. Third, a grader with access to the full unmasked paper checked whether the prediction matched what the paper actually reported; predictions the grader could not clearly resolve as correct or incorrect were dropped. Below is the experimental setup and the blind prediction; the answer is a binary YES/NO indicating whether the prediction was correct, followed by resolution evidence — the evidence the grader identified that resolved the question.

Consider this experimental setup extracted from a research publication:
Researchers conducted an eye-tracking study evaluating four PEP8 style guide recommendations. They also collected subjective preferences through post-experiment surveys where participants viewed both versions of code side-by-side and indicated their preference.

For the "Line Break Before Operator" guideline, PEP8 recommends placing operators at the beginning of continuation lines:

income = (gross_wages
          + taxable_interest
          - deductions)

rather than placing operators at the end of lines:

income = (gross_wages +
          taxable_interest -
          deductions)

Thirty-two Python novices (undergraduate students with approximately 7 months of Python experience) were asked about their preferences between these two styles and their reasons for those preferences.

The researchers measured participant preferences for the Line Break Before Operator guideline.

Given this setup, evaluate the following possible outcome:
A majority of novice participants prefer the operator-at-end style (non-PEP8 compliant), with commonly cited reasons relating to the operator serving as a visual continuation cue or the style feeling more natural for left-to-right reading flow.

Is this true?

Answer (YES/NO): NO